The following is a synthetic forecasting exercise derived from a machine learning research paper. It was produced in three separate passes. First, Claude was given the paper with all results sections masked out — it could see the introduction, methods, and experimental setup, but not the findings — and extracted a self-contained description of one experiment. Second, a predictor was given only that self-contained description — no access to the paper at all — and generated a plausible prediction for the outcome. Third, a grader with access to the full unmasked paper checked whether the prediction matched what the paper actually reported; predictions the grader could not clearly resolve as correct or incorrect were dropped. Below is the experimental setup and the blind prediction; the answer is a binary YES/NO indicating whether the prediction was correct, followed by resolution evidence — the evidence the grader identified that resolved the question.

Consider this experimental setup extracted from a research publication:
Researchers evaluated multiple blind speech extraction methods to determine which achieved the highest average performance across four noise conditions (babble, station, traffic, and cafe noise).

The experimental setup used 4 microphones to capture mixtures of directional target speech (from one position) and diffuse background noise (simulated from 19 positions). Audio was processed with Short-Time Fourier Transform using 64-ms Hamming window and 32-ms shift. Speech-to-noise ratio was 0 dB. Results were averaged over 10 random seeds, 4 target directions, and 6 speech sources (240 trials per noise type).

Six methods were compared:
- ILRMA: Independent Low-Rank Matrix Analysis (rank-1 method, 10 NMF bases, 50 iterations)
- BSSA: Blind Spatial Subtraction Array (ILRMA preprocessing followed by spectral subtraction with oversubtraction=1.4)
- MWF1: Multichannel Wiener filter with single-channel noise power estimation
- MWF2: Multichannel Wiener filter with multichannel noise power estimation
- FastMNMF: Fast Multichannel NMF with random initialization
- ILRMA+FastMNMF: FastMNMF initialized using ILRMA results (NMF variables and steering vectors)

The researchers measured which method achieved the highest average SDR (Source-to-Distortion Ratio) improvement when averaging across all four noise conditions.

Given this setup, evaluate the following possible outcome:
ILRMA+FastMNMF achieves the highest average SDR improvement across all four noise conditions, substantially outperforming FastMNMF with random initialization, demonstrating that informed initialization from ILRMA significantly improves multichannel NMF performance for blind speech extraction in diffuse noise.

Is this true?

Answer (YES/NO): NO